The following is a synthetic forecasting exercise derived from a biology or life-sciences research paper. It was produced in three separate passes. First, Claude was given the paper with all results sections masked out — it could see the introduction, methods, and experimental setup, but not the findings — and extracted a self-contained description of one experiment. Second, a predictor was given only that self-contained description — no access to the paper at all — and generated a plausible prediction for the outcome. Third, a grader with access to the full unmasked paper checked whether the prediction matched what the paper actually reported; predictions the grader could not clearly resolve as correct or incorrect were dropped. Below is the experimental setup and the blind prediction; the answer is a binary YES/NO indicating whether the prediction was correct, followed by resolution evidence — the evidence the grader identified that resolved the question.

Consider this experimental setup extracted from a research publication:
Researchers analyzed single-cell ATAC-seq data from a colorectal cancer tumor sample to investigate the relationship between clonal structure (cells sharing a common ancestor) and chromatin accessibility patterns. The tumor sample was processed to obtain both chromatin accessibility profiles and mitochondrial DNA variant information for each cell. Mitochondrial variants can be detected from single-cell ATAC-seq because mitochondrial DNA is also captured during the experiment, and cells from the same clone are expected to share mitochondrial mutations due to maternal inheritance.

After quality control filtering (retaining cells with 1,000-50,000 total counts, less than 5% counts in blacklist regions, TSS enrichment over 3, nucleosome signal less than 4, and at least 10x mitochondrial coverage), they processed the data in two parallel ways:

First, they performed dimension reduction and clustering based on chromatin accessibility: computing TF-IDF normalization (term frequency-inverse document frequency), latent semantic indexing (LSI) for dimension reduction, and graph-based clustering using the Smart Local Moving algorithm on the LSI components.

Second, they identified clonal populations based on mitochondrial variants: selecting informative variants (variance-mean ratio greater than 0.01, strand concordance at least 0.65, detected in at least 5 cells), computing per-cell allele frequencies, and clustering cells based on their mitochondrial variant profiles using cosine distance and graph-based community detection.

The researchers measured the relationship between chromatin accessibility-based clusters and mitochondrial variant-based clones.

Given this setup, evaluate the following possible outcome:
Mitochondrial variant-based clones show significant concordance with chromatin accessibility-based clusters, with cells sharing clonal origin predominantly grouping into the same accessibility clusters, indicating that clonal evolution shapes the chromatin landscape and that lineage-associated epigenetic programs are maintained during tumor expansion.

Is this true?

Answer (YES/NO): NO